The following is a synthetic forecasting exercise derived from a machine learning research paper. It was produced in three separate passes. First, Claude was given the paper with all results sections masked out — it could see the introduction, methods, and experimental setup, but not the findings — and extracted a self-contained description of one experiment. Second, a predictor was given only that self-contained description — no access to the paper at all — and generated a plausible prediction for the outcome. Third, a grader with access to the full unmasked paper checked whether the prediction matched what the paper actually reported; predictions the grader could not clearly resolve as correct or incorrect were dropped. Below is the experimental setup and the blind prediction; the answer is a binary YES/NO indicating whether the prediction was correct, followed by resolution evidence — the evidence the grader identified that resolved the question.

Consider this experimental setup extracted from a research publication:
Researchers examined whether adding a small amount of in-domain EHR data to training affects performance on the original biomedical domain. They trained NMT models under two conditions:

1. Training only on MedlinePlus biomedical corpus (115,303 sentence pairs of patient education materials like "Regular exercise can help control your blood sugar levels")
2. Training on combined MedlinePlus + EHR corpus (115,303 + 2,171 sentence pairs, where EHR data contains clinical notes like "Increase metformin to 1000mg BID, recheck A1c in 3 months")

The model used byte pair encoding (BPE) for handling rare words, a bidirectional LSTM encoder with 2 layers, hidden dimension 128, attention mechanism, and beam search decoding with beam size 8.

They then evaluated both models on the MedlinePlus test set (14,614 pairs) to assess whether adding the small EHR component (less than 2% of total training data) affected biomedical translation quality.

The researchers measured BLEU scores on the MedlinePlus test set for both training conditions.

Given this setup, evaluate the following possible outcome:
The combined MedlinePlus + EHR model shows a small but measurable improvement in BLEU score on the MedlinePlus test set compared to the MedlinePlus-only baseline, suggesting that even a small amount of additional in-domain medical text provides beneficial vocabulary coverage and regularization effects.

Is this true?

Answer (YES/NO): NO